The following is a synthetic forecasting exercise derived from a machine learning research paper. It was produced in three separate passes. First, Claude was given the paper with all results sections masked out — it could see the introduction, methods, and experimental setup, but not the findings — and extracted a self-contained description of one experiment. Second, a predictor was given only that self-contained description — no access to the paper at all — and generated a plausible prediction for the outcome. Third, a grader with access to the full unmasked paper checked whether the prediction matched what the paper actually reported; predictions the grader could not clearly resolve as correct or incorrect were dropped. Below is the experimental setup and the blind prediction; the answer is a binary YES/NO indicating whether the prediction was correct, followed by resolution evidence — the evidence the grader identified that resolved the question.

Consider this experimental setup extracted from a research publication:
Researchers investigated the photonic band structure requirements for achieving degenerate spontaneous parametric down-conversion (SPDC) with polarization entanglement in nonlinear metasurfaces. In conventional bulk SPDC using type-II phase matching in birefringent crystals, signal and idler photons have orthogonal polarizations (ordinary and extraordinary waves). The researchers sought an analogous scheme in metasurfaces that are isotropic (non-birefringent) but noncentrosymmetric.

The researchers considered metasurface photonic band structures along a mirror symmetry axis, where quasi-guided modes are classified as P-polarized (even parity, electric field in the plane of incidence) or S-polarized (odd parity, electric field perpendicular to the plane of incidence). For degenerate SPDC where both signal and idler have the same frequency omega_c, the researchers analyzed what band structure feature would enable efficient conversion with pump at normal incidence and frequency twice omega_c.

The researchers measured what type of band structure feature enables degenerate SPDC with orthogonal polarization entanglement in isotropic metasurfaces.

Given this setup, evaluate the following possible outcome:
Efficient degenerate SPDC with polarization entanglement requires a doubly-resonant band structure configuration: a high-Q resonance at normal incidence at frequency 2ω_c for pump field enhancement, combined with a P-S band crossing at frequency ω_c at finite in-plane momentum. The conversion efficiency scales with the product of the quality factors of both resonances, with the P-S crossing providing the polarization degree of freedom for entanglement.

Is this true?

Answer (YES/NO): NO